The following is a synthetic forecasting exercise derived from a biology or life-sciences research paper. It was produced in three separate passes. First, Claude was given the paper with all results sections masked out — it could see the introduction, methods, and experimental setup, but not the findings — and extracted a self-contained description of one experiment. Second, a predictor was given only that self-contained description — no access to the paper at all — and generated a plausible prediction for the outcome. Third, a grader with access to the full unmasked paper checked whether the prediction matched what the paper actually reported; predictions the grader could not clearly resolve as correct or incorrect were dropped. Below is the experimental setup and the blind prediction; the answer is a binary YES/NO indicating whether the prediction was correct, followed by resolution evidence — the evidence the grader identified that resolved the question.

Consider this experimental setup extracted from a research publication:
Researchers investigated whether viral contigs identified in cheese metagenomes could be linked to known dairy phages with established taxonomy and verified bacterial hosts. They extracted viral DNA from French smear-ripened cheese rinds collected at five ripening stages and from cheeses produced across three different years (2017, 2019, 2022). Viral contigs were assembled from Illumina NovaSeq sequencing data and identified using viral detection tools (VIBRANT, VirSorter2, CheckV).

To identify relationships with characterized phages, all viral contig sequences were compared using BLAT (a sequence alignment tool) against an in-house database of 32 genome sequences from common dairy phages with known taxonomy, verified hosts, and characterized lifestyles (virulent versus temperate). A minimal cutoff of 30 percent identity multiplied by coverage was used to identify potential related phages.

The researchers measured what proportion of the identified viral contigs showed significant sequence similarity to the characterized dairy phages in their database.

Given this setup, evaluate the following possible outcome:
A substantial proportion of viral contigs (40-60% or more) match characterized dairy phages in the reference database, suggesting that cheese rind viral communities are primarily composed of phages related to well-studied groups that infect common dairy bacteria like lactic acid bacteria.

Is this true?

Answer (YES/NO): YES